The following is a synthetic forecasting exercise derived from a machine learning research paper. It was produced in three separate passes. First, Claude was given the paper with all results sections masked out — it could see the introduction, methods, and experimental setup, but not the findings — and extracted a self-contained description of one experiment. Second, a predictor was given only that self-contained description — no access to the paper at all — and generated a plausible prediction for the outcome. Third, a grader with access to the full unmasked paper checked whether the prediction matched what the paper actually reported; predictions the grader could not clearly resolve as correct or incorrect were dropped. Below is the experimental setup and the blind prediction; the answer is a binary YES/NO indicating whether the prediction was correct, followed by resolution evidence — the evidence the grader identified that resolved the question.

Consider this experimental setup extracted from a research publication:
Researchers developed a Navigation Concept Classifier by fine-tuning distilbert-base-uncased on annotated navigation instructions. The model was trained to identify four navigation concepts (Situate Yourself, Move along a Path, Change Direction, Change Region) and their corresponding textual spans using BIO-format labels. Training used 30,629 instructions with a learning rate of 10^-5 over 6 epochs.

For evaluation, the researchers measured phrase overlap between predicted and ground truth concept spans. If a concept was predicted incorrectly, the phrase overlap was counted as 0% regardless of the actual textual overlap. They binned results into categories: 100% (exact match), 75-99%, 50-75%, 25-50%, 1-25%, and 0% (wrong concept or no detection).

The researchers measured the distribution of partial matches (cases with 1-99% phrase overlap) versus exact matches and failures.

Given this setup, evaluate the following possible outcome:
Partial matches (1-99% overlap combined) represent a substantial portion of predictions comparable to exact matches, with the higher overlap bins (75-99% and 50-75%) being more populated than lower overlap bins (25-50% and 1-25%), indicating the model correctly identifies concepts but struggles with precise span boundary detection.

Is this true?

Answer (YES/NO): NO